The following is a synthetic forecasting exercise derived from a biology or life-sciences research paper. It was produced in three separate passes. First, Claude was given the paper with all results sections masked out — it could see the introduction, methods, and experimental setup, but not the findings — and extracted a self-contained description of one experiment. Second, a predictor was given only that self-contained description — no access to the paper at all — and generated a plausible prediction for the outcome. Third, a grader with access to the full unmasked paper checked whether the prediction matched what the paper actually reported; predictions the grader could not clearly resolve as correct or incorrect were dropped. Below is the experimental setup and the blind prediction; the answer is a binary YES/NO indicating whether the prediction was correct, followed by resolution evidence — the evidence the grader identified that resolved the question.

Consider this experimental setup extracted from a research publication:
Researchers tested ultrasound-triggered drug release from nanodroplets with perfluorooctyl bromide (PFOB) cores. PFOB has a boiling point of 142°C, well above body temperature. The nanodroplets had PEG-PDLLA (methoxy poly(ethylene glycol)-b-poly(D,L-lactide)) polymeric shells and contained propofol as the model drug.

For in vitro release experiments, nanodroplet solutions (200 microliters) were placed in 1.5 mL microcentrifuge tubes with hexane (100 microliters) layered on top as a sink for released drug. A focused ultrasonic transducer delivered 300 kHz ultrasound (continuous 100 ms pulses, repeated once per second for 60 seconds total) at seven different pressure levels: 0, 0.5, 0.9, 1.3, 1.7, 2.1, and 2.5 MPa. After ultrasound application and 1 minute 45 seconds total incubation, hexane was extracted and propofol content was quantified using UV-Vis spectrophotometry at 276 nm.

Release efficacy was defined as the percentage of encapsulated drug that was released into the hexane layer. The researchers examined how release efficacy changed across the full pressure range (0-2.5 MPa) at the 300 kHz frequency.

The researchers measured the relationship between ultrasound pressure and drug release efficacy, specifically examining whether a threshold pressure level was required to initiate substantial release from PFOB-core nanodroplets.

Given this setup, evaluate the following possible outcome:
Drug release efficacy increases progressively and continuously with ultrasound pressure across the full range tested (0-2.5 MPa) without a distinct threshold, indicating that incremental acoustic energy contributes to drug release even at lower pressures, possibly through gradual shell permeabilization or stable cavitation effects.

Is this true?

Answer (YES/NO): NO